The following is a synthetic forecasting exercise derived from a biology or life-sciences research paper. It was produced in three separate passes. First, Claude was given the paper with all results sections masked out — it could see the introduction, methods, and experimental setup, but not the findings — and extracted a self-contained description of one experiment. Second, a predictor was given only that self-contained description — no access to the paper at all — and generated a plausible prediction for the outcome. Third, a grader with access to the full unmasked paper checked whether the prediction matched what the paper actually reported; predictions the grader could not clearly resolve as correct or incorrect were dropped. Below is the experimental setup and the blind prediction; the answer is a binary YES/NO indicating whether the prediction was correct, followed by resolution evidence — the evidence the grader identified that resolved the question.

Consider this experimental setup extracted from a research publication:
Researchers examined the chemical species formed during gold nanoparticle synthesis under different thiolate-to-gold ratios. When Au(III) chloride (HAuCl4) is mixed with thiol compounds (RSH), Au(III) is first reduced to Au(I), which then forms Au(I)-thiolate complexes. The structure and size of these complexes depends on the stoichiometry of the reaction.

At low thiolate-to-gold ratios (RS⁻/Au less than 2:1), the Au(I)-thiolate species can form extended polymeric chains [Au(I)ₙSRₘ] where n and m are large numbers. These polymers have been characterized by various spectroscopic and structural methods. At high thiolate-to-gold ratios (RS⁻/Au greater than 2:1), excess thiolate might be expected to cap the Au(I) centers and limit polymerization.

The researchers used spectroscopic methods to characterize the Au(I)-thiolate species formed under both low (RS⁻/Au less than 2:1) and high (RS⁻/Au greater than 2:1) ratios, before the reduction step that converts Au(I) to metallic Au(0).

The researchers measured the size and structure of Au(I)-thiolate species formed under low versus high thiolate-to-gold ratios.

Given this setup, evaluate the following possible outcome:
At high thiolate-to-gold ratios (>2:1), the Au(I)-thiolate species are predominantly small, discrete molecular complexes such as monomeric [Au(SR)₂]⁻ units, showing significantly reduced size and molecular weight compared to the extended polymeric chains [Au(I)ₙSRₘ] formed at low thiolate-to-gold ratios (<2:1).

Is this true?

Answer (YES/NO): NO